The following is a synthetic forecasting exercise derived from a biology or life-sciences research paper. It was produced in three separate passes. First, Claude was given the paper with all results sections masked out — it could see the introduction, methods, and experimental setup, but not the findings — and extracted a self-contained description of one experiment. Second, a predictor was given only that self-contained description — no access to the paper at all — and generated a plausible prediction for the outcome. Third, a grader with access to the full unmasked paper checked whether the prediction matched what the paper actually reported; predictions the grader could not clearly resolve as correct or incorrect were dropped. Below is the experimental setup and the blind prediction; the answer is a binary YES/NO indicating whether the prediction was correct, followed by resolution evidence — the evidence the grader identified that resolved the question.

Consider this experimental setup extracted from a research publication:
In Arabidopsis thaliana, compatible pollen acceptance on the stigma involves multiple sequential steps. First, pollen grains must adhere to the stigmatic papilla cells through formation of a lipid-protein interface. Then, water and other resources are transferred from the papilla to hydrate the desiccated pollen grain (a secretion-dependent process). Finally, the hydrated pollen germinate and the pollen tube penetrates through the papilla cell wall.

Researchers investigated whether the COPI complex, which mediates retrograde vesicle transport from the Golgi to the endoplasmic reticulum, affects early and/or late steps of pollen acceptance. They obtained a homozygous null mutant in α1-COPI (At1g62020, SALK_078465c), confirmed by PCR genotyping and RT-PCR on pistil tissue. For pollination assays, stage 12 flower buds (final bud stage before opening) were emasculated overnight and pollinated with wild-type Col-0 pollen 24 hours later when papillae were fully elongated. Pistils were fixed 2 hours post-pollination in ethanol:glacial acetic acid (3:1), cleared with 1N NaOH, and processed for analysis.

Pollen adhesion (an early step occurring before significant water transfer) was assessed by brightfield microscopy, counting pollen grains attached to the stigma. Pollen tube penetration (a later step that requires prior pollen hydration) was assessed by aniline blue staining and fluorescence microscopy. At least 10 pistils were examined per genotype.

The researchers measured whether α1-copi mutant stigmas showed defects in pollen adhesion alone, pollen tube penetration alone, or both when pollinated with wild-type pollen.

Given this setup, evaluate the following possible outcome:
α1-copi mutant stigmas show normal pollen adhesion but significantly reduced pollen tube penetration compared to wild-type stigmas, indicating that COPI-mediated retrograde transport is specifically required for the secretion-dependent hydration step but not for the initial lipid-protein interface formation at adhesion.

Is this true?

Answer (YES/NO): NO